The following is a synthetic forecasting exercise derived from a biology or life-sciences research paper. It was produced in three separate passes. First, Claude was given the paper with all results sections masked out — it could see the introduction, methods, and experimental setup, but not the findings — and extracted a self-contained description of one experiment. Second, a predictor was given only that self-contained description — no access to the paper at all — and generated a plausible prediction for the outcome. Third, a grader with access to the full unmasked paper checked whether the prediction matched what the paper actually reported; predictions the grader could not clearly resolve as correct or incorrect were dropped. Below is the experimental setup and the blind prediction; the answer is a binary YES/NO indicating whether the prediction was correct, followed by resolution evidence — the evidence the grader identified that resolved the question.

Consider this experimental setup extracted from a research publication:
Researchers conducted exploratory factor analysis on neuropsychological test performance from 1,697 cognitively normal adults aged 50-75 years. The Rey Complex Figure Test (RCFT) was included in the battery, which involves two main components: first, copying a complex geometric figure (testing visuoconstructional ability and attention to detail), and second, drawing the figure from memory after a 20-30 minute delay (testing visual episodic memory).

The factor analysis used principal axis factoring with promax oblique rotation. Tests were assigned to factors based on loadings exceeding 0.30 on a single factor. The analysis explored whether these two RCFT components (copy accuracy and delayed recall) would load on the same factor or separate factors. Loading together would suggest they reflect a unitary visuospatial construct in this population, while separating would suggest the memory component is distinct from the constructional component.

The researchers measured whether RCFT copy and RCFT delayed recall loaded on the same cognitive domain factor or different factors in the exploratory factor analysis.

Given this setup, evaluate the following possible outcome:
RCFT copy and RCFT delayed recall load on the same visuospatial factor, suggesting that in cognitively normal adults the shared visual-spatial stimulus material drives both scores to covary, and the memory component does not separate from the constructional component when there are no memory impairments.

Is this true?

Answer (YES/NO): YES